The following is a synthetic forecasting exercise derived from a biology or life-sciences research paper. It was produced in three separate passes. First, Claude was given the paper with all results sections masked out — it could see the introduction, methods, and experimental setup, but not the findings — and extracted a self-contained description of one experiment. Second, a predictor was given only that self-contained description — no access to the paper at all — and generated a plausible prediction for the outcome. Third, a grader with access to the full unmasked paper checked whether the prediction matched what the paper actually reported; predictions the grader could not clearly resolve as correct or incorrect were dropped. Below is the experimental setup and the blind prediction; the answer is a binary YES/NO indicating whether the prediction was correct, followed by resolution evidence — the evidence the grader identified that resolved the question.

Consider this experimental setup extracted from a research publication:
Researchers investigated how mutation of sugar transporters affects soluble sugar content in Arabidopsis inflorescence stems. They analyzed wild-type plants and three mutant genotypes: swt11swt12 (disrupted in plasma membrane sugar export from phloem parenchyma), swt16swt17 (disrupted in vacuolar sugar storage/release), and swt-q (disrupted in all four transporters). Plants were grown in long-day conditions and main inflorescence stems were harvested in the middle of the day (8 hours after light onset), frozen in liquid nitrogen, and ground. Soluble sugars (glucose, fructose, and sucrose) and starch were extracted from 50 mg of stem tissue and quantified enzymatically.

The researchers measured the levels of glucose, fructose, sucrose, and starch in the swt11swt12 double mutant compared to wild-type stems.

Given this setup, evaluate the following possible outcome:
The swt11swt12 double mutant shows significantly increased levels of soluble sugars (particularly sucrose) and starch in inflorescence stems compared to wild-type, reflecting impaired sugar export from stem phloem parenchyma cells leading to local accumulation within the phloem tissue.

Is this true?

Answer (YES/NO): YES